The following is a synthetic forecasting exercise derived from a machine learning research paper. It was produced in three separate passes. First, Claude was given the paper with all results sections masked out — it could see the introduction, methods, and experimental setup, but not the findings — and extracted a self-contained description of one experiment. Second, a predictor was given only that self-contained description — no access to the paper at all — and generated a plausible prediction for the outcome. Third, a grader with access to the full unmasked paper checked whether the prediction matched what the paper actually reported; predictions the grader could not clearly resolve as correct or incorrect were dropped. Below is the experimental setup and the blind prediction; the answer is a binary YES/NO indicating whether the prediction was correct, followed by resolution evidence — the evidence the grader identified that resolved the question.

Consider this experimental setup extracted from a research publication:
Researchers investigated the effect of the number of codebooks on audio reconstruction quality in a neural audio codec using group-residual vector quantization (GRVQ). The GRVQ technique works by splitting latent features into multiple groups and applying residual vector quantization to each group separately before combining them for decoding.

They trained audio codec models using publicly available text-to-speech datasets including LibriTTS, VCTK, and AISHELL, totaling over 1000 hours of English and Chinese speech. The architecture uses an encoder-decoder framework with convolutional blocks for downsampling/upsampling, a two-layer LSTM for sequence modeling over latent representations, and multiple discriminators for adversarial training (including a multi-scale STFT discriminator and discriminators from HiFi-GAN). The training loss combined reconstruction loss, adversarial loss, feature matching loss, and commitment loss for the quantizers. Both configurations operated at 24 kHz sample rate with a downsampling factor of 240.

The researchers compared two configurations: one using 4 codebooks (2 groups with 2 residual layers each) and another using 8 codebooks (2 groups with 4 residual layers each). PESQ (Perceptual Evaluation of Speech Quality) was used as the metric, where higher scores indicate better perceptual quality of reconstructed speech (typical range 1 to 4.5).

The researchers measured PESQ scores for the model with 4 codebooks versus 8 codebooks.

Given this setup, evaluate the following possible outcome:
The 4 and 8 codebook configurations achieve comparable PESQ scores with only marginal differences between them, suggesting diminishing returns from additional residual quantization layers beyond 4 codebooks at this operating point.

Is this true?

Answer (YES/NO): NO